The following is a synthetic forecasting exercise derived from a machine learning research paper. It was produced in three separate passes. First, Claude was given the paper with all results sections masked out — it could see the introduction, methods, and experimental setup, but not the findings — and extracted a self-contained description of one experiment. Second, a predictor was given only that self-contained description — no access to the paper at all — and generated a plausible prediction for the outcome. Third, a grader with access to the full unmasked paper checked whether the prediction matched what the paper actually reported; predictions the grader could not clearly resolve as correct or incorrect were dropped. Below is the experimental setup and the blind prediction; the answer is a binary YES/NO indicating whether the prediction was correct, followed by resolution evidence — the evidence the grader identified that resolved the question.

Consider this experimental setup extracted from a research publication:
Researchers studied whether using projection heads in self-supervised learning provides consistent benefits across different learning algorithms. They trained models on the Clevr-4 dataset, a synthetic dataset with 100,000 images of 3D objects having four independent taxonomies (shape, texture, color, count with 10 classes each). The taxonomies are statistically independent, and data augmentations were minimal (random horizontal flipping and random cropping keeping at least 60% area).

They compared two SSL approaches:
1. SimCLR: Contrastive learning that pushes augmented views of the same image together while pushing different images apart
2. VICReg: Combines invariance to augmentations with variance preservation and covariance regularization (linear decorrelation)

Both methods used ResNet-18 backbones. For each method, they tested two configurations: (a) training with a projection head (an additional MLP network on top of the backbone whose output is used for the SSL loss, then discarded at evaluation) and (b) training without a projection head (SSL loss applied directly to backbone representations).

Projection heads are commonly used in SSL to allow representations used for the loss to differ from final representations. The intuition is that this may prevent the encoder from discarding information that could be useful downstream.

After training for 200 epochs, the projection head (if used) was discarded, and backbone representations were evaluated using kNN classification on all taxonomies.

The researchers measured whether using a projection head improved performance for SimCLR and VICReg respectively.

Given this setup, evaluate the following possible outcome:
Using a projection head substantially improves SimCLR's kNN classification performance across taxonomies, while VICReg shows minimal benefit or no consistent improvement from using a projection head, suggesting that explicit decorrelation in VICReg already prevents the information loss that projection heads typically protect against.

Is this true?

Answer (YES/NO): YES